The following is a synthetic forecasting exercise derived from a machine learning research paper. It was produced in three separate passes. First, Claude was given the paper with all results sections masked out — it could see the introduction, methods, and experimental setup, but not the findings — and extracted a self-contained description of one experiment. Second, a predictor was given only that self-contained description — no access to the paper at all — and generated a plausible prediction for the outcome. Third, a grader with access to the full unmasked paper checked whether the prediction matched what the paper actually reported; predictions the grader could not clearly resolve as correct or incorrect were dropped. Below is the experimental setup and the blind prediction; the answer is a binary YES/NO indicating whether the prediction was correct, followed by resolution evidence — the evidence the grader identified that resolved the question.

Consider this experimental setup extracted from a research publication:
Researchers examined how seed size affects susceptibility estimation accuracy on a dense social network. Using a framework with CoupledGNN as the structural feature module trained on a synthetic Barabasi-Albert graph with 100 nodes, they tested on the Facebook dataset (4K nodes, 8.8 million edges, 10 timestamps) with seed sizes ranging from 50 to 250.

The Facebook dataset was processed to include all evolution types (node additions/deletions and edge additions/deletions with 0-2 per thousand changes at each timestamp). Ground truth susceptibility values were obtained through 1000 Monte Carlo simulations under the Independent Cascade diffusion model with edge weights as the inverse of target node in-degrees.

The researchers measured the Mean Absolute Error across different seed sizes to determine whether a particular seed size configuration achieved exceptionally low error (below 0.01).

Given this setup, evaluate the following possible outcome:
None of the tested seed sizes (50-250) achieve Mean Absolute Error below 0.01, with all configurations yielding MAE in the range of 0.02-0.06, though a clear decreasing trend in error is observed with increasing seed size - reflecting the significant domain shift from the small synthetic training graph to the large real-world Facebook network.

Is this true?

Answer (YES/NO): NO